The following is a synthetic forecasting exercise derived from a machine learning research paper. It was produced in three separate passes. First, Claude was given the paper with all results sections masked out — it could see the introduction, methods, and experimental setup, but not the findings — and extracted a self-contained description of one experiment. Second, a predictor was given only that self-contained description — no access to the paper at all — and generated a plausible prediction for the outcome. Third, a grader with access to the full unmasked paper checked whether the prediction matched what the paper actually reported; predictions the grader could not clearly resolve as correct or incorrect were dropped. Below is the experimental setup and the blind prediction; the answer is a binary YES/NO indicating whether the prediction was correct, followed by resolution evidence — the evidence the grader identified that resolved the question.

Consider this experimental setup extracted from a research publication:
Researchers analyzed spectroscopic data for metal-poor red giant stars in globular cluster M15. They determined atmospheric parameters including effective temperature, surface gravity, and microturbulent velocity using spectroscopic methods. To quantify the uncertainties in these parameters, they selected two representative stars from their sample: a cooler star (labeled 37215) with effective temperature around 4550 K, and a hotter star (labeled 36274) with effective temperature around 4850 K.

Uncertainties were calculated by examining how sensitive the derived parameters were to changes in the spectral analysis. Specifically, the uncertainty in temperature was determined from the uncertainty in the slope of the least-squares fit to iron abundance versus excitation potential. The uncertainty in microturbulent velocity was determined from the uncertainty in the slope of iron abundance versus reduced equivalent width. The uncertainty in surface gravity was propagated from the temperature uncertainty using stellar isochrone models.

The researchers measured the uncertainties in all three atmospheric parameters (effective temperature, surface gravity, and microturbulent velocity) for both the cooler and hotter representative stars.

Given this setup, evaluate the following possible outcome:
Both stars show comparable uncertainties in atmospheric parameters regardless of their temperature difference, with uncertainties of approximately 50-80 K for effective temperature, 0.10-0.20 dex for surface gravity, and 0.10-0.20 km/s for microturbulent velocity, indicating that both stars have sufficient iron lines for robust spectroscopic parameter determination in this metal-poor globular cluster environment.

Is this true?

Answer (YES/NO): NO